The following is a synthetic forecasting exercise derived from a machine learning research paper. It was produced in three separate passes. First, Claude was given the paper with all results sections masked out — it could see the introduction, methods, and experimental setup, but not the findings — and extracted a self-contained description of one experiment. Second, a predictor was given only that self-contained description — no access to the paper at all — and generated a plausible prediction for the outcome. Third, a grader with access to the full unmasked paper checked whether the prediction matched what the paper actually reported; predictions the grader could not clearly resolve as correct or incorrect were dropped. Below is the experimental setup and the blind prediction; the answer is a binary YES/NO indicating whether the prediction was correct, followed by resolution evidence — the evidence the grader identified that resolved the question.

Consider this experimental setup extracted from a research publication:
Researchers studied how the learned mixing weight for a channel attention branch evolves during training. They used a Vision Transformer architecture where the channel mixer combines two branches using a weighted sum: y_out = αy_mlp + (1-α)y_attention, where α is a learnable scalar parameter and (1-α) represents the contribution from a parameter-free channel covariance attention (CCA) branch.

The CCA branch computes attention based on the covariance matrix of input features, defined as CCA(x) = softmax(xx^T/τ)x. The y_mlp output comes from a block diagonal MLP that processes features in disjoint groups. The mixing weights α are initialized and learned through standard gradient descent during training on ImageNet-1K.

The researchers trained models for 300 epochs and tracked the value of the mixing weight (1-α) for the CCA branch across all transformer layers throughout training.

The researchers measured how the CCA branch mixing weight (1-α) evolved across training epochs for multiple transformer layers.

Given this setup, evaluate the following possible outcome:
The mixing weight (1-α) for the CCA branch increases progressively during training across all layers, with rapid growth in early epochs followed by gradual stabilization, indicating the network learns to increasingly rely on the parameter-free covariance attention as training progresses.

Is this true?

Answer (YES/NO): NO